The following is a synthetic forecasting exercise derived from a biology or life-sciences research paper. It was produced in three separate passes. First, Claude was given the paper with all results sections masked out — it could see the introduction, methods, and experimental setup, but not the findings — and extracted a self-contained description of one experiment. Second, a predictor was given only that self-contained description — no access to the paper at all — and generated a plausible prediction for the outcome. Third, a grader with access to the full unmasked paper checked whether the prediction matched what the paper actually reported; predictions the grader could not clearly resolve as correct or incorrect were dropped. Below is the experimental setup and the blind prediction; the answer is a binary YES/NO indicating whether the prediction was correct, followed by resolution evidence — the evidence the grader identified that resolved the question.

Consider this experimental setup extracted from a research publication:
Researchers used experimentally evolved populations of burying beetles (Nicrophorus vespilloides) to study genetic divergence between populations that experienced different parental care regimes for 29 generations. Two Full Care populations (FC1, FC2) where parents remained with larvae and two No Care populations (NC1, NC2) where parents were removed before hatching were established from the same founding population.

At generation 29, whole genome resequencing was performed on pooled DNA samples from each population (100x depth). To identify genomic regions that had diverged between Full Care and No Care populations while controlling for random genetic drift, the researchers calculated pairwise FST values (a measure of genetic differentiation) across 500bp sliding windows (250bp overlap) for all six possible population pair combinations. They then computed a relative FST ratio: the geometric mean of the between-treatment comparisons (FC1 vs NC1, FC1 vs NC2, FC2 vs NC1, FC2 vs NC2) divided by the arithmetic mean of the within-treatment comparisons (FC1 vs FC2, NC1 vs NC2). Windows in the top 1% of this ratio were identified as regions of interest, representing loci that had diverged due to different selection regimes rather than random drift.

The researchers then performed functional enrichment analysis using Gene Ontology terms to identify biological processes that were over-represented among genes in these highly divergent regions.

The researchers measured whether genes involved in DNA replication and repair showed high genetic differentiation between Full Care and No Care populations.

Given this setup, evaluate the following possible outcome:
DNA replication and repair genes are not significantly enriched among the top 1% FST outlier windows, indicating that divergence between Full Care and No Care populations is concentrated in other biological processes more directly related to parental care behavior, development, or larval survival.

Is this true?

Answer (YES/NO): NO